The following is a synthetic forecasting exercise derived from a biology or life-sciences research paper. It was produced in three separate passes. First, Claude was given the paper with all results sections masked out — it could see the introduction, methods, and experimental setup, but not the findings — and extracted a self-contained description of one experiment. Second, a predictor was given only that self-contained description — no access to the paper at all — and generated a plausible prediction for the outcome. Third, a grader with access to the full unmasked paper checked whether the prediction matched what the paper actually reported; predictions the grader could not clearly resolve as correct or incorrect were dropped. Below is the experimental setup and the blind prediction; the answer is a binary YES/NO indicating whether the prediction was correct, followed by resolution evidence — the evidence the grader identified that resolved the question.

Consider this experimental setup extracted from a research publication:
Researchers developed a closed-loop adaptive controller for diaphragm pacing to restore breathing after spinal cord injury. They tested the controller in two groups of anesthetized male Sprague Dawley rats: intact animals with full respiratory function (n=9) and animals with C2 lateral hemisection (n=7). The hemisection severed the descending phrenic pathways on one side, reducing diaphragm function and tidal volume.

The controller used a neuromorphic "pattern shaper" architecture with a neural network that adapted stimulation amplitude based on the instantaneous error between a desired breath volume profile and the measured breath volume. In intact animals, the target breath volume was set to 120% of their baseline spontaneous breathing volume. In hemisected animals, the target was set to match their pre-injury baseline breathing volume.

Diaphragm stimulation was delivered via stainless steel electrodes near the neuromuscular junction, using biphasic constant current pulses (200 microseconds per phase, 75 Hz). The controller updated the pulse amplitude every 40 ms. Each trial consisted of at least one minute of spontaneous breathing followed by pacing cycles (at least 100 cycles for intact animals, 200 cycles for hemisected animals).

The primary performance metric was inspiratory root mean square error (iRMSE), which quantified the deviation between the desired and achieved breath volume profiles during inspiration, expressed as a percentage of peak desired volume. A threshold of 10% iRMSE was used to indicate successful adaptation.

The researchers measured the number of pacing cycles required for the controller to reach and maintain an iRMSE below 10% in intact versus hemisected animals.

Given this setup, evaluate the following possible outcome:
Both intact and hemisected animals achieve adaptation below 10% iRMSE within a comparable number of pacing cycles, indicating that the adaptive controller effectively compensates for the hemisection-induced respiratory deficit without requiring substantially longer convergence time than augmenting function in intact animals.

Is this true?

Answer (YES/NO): NO